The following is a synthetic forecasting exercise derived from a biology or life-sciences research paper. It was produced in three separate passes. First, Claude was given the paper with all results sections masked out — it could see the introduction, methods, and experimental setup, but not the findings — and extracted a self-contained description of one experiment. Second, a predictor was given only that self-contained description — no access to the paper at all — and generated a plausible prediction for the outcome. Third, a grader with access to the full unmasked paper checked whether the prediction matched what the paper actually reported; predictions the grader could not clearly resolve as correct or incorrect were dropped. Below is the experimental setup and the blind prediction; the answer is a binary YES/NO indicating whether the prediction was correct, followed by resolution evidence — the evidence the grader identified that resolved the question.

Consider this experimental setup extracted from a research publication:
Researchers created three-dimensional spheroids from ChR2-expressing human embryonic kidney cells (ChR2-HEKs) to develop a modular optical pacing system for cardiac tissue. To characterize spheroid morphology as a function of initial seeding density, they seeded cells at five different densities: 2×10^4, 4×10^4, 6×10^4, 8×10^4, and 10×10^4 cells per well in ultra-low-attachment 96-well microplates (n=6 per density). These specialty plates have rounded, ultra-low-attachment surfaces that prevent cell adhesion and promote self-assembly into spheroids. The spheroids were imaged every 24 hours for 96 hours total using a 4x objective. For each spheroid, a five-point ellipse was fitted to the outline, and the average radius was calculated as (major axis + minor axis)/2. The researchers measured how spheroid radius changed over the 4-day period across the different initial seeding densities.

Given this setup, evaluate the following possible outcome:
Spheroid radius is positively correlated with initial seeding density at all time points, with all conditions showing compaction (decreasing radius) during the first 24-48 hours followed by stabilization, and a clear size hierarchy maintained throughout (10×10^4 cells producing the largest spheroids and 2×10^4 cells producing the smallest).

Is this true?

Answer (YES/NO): NO